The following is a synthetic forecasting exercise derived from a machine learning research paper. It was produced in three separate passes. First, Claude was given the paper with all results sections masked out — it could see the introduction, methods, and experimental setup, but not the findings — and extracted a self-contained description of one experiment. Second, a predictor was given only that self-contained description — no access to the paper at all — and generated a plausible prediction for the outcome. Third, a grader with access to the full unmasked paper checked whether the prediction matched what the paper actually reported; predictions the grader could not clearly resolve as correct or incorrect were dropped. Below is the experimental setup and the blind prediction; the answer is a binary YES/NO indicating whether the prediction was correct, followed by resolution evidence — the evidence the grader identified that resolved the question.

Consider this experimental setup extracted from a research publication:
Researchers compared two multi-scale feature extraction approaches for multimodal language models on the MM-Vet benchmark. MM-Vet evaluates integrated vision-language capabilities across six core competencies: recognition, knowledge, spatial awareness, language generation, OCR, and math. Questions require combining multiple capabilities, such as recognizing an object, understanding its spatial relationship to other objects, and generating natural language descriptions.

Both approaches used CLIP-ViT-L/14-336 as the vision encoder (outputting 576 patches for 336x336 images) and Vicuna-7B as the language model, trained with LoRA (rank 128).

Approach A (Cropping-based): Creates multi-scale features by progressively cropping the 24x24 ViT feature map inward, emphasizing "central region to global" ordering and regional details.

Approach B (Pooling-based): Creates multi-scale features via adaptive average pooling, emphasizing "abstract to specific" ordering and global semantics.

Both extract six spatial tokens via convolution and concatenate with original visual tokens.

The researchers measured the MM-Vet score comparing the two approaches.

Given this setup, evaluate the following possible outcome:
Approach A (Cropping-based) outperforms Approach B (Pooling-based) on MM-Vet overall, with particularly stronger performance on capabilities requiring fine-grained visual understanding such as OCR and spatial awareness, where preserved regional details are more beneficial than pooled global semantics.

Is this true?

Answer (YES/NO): NO